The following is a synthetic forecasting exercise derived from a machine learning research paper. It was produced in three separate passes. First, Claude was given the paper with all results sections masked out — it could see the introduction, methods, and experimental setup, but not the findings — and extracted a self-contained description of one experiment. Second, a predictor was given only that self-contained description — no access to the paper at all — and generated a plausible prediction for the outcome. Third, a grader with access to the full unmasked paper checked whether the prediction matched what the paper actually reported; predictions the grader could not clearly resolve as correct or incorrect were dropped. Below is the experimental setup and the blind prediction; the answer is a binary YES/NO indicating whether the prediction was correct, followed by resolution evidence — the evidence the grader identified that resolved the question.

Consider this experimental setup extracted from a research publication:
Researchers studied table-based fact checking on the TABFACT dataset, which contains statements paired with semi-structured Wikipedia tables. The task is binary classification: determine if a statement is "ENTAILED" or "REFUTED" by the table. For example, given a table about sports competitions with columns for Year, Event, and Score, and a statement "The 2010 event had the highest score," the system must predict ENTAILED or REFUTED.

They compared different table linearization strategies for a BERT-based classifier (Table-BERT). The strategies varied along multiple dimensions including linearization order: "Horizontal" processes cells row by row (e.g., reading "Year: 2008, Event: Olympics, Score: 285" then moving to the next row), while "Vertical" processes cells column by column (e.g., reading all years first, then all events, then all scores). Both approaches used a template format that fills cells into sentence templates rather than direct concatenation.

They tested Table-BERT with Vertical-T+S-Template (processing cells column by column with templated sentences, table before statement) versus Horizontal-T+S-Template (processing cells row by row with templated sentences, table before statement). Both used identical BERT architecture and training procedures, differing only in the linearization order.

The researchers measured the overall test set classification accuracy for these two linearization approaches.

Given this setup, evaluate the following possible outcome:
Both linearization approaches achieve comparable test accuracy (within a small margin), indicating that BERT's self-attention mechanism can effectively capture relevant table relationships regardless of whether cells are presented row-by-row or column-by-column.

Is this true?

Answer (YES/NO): NO